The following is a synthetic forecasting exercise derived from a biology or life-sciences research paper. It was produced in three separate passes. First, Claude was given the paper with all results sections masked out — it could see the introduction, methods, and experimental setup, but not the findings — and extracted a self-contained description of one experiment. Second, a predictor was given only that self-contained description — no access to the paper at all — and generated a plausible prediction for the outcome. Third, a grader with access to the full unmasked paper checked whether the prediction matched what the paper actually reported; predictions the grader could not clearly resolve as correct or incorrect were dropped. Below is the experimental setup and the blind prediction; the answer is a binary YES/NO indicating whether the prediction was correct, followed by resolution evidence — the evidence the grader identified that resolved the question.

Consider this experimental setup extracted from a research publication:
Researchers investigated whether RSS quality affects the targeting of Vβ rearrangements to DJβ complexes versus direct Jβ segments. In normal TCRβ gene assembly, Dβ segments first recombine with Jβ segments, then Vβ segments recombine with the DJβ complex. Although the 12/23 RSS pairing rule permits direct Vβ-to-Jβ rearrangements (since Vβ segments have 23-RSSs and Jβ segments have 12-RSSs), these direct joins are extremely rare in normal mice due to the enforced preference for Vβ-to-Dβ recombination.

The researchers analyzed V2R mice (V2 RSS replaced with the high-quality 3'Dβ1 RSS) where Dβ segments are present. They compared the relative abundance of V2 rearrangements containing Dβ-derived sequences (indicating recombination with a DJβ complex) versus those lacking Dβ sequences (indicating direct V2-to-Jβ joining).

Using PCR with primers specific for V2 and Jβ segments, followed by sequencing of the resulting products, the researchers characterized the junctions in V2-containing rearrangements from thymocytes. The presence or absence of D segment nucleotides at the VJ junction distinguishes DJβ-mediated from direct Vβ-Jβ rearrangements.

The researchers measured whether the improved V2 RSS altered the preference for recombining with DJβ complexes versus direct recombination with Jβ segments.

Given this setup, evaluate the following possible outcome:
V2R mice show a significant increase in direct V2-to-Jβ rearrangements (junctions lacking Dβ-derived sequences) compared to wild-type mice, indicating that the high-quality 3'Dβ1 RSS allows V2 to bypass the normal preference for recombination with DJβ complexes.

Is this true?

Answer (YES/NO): NO